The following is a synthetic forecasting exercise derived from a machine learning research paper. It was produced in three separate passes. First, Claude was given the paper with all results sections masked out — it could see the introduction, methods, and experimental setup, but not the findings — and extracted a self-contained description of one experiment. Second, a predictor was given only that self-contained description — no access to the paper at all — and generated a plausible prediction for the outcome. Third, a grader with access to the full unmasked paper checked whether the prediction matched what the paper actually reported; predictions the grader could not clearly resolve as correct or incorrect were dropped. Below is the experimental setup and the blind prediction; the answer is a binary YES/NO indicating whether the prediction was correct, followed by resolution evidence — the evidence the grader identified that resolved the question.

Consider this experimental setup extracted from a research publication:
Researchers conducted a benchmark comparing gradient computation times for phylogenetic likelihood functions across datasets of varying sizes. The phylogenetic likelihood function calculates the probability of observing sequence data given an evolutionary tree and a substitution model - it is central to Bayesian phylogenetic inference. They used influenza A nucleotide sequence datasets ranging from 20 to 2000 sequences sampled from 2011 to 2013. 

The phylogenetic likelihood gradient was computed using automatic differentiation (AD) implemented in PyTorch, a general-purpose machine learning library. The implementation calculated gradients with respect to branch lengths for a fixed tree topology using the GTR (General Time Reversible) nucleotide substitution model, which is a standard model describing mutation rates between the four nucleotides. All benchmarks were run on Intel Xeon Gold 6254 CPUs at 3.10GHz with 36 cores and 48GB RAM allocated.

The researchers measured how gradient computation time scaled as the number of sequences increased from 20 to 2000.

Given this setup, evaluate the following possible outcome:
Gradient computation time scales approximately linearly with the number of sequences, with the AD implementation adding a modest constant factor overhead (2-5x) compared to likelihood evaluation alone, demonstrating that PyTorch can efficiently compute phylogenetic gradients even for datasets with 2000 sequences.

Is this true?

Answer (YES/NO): NO